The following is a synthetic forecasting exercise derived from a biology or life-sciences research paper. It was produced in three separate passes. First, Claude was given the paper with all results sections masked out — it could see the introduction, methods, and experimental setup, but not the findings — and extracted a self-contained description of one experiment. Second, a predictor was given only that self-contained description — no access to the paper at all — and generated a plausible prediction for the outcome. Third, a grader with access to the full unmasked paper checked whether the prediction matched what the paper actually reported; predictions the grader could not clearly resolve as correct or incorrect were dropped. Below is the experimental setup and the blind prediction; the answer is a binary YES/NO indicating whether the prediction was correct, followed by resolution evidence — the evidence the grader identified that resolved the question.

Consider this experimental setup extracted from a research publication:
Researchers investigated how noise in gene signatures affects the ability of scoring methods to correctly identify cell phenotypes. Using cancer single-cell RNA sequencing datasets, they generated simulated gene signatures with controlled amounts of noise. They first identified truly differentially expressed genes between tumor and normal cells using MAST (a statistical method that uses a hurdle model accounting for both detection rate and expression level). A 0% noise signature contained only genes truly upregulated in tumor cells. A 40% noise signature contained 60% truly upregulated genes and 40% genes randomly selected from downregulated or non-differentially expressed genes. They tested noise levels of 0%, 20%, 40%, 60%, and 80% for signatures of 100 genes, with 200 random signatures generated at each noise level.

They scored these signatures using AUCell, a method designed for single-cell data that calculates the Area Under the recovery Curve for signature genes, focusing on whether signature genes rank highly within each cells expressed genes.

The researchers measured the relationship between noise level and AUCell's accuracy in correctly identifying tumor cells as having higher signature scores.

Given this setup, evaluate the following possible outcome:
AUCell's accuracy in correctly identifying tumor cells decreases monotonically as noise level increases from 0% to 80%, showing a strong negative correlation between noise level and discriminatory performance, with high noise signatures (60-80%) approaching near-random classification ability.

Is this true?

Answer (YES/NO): NO